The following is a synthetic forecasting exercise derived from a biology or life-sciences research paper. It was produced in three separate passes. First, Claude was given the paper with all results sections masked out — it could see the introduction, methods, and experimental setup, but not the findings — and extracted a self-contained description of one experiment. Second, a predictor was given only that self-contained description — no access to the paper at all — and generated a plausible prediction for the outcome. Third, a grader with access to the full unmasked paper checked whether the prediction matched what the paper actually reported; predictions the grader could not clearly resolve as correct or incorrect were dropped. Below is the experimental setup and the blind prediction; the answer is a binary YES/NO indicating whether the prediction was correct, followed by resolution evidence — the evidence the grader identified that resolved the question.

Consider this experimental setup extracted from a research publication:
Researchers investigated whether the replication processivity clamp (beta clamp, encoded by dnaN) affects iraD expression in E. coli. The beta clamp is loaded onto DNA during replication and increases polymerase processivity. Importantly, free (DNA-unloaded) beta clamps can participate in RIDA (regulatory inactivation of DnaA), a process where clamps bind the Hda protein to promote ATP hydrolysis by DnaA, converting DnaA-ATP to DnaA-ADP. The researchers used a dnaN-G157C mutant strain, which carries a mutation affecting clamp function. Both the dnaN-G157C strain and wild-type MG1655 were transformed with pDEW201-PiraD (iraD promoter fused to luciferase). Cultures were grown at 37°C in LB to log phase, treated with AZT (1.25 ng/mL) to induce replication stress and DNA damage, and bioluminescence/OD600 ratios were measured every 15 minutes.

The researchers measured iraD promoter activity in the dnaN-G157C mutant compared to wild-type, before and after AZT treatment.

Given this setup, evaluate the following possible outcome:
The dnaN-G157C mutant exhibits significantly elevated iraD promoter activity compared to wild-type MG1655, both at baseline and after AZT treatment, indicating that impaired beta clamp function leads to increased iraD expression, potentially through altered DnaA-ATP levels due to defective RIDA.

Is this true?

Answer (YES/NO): NO